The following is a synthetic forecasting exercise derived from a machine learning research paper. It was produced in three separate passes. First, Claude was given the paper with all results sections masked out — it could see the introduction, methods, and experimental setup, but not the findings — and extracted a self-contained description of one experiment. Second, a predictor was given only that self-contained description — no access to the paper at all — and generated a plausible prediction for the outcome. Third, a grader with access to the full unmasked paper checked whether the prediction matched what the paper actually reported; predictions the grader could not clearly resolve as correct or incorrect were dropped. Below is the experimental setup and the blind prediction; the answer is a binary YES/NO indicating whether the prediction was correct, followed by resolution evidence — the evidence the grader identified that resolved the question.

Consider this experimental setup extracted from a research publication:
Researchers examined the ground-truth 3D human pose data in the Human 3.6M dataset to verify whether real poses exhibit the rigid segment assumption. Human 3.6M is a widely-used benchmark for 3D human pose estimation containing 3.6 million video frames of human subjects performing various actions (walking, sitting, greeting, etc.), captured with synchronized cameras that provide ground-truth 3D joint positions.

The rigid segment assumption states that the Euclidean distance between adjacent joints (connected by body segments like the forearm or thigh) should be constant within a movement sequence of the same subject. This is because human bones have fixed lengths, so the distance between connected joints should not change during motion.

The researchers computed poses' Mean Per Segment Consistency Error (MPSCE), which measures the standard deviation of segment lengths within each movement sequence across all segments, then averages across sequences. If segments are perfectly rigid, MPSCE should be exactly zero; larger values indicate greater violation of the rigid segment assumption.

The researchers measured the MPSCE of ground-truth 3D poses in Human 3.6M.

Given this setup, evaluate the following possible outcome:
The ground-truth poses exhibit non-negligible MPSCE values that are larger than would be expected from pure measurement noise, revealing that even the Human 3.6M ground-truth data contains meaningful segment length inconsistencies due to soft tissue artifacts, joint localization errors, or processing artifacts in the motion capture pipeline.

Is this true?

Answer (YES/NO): NO